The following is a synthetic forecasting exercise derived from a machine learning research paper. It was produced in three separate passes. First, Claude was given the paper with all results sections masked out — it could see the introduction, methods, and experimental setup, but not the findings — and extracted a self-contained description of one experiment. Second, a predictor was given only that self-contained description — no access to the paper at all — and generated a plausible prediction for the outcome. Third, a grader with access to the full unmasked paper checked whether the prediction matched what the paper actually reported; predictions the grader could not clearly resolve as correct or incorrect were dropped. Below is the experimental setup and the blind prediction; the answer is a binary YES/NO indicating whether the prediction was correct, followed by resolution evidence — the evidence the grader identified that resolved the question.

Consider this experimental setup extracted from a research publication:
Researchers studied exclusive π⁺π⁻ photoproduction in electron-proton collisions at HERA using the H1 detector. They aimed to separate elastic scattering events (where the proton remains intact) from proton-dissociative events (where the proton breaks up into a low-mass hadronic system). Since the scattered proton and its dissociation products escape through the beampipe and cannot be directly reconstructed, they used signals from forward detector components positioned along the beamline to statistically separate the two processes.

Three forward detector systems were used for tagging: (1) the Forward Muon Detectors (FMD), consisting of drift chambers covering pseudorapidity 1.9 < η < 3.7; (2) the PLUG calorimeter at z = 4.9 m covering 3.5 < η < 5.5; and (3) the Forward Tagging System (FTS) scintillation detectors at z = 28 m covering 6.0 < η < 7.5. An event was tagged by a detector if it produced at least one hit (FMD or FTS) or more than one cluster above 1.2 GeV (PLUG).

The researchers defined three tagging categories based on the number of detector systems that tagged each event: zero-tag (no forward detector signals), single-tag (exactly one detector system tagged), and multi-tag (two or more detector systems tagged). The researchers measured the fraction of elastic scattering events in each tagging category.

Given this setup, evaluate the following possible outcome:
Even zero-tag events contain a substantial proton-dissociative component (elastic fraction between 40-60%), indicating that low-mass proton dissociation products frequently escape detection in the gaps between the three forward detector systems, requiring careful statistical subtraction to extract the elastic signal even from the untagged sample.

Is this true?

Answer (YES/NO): NO